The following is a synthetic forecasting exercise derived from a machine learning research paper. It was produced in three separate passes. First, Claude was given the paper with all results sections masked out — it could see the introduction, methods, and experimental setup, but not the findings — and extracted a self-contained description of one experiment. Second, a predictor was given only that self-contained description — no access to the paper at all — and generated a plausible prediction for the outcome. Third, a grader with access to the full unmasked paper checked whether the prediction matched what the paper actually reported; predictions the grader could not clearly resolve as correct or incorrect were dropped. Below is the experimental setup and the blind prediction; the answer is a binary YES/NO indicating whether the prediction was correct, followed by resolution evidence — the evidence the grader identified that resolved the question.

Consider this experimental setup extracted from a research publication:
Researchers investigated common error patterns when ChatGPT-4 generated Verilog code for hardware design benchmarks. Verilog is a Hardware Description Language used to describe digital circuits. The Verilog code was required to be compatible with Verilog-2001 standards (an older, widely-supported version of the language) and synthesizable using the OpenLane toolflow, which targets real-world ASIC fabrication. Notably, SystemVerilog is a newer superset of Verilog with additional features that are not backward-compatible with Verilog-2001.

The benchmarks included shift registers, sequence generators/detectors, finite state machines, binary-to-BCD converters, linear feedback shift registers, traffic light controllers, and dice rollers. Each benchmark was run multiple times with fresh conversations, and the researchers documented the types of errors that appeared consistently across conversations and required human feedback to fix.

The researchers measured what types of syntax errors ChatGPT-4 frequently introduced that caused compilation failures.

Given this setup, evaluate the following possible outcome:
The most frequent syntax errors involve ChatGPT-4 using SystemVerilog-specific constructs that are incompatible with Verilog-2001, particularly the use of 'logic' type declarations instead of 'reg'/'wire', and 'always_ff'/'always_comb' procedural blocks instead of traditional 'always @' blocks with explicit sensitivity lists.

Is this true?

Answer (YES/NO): NO